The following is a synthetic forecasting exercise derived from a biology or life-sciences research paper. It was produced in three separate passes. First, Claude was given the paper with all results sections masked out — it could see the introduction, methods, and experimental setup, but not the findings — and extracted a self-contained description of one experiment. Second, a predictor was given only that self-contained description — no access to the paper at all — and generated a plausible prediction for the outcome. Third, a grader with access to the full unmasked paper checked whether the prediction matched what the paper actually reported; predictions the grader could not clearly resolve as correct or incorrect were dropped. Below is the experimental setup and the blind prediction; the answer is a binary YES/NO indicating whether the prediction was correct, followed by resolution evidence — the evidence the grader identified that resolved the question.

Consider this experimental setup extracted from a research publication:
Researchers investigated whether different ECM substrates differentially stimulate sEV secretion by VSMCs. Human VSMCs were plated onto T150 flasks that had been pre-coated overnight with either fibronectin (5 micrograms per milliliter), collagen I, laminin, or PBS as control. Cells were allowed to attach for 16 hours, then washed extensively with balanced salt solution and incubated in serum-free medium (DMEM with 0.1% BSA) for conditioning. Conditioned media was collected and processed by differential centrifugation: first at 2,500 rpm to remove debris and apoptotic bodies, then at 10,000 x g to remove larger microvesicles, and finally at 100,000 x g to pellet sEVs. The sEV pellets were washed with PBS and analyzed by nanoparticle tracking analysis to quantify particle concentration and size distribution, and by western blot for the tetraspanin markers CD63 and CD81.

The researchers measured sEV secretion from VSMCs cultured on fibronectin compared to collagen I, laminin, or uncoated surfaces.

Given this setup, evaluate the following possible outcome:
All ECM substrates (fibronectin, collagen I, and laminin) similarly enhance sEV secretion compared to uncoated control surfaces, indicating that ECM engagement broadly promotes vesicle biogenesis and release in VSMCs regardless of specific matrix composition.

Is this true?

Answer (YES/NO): NO